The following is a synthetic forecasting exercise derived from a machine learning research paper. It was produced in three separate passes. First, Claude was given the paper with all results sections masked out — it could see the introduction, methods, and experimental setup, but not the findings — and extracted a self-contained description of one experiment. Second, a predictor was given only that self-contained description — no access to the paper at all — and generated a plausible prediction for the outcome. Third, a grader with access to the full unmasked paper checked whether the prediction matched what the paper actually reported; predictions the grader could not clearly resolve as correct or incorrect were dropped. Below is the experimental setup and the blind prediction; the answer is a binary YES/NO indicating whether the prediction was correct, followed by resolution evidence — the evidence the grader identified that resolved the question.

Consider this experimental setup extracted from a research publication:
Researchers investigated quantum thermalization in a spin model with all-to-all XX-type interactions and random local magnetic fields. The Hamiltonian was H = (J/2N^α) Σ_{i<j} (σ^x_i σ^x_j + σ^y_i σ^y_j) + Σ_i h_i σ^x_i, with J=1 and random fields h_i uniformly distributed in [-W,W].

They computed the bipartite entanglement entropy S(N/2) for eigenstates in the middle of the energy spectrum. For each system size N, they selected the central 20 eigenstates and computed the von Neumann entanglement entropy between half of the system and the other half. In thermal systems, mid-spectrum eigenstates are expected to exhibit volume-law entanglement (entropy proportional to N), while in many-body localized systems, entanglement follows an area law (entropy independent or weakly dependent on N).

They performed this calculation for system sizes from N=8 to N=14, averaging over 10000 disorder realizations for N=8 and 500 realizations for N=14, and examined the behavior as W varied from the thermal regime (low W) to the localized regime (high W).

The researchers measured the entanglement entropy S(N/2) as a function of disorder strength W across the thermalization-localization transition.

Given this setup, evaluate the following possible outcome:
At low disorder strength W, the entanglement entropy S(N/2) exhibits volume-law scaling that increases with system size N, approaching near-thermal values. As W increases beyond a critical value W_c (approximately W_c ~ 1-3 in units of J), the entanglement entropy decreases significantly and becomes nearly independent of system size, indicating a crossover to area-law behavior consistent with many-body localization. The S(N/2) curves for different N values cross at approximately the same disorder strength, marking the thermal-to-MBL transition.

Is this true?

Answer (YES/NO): NO